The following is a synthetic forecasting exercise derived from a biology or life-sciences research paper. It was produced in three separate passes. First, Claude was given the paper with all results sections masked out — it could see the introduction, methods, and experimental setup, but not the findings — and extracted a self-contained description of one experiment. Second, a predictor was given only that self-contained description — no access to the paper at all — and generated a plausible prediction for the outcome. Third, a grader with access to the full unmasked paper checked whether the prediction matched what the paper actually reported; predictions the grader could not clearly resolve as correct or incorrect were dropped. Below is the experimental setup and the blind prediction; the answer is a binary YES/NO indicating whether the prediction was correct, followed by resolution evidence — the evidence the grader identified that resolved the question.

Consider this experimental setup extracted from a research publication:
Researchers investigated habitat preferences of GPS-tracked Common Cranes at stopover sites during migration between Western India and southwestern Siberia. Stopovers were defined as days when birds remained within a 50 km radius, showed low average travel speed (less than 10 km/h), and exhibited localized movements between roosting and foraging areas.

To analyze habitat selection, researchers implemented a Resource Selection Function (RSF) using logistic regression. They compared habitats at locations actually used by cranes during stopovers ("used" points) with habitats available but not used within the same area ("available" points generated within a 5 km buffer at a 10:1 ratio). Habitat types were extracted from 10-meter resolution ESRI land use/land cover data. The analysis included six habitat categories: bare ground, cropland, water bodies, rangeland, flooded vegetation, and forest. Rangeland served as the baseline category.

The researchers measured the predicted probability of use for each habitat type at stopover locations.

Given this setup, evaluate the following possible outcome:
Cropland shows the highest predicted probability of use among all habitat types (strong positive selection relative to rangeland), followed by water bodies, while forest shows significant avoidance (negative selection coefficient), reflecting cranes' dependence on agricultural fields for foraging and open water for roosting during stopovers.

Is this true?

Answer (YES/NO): NO